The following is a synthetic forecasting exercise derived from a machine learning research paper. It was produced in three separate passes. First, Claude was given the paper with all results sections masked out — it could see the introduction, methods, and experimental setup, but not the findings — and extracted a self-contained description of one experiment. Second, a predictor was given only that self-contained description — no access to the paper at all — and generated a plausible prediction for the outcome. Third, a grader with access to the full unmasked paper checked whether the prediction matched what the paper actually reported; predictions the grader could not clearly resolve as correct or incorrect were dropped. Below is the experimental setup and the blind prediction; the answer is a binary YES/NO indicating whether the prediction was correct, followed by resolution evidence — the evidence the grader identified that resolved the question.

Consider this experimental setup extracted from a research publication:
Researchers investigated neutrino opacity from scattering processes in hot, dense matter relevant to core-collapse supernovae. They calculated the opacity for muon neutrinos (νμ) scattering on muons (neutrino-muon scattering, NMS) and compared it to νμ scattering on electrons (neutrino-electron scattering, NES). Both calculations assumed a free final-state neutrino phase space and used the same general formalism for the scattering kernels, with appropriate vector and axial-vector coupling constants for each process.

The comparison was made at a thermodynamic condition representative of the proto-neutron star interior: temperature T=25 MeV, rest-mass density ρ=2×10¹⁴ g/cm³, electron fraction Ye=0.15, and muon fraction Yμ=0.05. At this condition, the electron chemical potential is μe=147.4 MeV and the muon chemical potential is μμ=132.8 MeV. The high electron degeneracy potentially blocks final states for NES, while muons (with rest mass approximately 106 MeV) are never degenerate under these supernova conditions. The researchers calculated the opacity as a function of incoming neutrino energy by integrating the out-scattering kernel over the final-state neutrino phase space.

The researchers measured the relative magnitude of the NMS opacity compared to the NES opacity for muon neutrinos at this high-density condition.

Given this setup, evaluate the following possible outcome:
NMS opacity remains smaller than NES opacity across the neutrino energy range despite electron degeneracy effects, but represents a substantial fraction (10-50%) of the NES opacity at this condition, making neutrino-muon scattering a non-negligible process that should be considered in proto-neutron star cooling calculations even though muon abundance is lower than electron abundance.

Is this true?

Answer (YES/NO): NO